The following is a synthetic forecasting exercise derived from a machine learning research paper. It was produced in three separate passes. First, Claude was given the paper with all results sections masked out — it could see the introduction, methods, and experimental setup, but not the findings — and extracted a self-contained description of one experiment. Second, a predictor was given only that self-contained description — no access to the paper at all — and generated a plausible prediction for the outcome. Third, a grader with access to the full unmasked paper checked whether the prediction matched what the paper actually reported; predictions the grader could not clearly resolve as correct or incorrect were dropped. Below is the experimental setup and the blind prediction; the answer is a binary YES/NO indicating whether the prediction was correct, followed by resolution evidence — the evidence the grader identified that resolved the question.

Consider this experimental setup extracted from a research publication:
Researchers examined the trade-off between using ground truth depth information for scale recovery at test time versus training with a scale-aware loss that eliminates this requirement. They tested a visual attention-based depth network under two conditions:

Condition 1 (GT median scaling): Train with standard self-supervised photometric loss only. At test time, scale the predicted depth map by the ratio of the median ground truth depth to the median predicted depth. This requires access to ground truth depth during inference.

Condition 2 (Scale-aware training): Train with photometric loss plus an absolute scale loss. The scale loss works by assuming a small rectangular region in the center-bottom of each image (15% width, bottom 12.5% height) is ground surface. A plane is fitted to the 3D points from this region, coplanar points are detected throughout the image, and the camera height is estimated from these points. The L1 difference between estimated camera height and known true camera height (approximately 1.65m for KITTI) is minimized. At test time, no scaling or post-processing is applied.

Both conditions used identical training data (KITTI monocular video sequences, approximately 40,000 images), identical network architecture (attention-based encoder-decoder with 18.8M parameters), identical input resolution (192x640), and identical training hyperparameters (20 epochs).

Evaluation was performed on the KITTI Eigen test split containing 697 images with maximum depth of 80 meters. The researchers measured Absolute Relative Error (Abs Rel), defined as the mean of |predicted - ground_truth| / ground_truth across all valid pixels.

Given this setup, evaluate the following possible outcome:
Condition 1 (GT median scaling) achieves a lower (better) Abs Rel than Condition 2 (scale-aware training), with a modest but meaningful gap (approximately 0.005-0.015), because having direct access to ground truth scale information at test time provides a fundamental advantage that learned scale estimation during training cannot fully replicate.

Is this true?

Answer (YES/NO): YES